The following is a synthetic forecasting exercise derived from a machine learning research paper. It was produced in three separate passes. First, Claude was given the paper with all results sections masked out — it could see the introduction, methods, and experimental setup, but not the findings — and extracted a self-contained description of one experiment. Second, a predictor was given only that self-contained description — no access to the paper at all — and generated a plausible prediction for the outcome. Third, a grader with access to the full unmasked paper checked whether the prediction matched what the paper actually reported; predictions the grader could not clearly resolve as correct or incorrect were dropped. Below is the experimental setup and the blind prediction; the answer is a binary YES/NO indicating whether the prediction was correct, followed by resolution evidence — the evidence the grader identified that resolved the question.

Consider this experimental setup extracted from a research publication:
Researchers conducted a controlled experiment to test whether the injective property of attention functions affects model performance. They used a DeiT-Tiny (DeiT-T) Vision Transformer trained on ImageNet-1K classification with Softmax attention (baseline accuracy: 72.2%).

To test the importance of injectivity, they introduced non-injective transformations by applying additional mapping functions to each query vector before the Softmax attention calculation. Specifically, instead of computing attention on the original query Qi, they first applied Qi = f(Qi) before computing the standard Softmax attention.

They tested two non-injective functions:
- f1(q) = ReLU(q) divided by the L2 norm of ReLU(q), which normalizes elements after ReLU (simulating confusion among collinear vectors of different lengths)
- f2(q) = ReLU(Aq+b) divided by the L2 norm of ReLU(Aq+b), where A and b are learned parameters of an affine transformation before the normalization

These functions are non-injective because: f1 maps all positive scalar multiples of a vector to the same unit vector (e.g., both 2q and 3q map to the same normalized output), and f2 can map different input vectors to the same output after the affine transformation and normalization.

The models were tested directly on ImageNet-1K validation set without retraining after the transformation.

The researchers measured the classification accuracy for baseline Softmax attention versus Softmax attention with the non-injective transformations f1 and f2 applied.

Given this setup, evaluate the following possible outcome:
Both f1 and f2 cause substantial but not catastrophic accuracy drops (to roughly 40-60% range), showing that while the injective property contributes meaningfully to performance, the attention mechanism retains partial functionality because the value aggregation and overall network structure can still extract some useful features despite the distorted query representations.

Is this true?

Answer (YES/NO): NO